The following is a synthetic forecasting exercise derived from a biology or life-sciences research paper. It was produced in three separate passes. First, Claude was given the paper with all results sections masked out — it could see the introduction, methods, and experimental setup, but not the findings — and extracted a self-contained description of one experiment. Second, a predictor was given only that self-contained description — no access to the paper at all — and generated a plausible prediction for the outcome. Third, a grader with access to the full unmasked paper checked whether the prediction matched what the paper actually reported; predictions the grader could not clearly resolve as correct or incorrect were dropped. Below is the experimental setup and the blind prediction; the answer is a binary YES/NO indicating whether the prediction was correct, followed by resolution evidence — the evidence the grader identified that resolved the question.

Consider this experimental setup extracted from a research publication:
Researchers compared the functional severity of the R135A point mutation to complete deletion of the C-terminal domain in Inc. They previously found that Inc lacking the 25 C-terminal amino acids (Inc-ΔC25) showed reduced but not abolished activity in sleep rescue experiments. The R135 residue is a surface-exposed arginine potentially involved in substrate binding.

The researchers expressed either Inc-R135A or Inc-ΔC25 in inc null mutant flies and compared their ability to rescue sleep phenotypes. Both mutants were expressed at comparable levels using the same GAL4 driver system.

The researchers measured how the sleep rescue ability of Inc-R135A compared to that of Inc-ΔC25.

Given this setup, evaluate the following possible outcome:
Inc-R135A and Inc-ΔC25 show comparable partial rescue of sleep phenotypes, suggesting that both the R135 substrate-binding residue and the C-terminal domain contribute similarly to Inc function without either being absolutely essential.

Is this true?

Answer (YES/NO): NO